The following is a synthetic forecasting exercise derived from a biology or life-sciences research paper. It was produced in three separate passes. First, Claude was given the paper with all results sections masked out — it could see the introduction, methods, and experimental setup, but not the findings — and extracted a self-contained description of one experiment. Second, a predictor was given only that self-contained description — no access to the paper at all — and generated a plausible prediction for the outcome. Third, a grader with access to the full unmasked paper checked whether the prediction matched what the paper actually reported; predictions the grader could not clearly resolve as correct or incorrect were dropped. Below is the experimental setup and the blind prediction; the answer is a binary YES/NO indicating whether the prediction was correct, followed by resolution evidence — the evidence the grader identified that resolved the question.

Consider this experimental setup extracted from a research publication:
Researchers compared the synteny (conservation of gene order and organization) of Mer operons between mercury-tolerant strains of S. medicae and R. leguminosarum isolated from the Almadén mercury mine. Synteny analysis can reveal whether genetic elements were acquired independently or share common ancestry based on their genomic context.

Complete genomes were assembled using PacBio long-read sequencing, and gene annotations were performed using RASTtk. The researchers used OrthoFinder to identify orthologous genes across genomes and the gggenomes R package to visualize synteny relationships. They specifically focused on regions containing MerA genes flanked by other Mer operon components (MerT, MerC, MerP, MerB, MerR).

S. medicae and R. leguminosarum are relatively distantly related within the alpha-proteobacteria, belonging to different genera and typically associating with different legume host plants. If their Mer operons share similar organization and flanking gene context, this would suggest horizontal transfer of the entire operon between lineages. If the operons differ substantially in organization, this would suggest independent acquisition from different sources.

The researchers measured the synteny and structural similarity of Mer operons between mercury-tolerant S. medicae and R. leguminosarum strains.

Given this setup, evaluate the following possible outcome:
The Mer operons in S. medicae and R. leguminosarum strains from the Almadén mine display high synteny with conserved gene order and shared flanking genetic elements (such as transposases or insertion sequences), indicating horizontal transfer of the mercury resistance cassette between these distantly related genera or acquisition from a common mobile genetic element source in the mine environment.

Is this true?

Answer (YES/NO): NO